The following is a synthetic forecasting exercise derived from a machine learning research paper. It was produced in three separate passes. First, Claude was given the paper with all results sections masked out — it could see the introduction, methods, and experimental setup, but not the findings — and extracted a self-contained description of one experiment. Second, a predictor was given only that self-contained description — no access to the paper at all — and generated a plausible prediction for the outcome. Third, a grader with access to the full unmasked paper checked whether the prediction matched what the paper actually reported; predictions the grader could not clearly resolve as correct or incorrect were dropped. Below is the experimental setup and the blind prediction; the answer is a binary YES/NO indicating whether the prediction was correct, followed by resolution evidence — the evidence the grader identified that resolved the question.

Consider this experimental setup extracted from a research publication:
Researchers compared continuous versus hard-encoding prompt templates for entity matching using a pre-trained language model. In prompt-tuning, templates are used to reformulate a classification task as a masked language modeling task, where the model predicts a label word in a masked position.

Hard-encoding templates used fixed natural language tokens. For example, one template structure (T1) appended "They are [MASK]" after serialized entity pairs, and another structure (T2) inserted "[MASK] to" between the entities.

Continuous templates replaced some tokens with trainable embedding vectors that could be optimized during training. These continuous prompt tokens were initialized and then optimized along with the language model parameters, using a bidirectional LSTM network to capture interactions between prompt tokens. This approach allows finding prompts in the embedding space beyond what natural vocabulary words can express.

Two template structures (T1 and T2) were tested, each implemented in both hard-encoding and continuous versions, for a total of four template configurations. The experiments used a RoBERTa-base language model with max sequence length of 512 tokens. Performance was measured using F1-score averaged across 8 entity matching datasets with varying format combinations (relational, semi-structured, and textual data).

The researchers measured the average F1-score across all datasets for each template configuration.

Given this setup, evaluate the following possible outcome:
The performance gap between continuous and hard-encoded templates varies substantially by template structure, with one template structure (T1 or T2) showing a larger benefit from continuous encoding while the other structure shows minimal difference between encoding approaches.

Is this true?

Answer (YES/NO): NO